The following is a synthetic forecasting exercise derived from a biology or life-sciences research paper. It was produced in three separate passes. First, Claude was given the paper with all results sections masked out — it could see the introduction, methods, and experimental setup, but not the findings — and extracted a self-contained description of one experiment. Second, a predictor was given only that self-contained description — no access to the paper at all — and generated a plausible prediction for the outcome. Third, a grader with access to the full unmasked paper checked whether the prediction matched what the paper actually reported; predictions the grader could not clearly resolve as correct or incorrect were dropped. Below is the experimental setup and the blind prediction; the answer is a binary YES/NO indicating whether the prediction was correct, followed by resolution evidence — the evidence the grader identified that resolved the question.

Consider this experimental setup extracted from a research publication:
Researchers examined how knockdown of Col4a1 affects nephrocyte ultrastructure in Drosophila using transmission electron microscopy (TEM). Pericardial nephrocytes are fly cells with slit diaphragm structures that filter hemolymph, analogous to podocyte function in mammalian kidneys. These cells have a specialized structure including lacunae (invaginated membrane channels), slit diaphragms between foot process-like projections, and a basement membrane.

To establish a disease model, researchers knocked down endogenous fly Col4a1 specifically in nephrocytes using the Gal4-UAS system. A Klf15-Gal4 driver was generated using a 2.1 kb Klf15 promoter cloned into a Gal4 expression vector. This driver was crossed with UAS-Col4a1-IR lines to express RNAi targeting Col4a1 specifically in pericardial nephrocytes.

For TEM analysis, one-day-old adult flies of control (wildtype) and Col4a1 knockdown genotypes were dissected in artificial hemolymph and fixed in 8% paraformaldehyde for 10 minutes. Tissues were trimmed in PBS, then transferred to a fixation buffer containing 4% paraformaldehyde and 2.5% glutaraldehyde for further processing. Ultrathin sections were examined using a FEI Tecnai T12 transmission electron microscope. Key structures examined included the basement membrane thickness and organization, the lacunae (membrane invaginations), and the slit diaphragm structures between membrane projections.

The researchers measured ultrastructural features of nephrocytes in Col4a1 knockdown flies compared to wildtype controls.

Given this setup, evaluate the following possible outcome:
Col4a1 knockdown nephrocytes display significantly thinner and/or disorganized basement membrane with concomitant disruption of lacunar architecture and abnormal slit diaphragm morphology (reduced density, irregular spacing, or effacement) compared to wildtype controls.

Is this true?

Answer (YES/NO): NO